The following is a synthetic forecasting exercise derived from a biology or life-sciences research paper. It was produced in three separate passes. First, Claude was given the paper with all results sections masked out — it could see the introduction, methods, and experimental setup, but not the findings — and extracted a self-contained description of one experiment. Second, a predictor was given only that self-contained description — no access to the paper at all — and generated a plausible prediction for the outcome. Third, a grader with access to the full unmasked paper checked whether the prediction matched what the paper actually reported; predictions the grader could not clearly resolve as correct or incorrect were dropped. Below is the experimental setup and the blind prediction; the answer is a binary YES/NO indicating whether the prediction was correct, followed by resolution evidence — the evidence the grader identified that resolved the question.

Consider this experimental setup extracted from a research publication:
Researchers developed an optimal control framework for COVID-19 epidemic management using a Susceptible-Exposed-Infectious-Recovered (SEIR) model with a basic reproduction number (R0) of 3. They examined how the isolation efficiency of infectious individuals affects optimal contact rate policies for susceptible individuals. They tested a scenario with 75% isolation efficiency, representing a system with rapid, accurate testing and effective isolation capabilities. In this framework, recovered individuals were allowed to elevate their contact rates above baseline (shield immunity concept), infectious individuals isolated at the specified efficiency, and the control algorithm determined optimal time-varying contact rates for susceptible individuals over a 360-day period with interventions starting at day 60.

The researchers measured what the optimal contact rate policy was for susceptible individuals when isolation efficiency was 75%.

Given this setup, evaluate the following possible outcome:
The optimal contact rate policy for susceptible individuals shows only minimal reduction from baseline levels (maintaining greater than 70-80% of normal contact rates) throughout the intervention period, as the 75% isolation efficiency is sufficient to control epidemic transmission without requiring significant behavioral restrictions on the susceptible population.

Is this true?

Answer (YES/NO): YES